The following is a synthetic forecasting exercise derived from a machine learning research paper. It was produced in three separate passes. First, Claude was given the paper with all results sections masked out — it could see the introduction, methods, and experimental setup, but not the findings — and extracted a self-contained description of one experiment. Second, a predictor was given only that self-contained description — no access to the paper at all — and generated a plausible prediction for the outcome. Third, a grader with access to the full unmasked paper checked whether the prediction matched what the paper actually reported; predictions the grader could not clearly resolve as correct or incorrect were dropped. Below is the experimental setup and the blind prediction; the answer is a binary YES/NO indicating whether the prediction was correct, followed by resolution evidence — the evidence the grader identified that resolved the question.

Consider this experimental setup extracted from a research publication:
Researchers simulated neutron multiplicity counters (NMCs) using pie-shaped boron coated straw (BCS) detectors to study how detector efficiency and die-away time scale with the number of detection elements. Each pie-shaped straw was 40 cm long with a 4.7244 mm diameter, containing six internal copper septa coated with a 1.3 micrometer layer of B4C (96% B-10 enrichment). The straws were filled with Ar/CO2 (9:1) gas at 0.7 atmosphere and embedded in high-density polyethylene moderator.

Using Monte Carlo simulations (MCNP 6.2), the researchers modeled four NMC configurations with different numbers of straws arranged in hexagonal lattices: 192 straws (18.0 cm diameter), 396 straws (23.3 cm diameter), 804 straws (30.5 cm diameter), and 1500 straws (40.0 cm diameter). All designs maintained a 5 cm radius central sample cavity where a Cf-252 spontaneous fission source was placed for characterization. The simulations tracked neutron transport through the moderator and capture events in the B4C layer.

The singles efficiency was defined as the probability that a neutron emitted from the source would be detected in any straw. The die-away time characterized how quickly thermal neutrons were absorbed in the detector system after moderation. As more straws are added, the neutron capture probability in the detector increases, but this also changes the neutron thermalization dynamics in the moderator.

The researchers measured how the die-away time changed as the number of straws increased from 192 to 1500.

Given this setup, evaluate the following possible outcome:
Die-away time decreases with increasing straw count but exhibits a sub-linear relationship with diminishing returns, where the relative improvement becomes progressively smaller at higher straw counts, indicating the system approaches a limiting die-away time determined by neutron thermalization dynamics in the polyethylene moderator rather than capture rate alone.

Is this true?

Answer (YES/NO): NO